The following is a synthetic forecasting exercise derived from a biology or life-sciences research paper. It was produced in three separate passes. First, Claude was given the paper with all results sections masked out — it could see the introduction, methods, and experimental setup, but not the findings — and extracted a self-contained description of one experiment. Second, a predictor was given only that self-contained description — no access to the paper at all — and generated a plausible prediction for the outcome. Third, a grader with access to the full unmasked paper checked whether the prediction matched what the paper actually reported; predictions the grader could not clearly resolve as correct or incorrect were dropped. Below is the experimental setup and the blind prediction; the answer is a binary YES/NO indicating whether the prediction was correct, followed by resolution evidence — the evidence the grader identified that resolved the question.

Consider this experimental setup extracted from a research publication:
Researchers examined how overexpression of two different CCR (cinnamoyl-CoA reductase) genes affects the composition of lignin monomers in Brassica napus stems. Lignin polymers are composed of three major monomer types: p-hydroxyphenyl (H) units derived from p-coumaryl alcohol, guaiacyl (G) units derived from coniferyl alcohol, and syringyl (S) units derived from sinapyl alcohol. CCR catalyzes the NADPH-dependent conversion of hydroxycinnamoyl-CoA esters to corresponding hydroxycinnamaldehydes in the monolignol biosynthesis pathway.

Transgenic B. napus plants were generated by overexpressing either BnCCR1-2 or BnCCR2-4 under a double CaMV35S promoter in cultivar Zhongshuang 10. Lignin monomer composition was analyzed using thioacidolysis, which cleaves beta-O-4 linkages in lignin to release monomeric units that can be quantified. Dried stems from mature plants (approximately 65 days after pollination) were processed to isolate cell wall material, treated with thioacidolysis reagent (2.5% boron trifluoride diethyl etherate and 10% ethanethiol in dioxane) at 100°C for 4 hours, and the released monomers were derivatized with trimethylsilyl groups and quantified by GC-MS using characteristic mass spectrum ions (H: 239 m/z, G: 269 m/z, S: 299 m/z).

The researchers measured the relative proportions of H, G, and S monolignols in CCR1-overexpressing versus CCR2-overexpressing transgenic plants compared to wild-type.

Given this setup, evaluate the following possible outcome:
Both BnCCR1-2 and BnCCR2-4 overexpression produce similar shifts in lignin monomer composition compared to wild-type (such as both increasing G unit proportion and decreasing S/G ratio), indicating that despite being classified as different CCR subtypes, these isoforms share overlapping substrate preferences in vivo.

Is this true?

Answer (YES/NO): NO